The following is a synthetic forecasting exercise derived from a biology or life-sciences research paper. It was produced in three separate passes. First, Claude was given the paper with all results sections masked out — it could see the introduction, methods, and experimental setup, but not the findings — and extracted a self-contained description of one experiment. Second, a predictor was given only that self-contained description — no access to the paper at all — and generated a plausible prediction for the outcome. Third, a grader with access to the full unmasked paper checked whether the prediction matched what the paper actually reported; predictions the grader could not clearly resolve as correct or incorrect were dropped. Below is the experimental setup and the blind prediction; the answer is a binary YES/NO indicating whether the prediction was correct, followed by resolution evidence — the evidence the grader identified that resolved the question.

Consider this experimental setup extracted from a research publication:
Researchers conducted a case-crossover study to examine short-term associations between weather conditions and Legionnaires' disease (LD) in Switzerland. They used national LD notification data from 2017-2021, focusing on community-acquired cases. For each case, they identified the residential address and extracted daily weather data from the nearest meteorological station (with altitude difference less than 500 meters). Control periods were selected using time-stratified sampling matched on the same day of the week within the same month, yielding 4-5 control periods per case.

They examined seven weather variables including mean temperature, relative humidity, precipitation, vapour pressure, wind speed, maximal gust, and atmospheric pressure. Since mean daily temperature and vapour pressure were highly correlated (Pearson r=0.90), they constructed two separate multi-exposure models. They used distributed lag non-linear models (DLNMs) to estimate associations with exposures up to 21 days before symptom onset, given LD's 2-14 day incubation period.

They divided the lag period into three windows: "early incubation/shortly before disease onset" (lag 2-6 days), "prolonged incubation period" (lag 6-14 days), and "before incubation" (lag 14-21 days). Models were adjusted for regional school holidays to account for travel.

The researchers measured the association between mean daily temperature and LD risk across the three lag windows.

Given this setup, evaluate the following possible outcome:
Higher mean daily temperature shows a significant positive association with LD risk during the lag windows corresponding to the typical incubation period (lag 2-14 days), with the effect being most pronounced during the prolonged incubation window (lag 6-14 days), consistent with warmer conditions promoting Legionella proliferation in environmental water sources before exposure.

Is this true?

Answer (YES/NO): NO